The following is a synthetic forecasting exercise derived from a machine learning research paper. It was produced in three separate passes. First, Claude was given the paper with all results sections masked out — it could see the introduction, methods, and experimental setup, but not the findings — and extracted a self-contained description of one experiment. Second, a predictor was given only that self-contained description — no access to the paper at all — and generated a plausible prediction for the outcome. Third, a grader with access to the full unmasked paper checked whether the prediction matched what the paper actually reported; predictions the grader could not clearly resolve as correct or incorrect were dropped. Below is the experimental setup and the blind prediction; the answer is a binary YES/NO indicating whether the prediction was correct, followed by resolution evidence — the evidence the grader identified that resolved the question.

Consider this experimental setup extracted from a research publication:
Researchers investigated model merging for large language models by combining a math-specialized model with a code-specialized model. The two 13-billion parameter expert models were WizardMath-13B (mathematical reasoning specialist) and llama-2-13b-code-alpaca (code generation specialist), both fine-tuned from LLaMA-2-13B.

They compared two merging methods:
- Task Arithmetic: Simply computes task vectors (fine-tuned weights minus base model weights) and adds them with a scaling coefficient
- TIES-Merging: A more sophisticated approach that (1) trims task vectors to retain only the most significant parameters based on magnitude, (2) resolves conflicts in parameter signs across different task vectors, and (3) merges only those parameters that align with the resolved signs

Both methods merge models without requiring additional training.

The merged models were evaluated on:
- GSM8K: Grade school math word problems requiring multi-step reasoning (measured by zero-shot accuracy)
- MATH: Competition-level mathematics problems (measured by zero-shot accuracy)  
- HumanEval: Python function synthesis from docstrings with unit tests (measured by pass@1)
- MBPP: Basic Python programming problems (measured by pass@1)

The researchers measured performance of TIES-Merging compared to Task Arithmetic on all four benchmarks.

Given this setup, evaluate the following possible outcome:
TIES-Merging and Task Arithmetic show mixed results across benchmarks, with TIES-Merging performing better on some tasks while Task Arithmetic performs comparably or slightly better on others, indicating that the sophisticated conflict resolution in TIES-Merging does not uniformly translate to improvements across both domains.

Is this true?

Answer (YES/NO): YES